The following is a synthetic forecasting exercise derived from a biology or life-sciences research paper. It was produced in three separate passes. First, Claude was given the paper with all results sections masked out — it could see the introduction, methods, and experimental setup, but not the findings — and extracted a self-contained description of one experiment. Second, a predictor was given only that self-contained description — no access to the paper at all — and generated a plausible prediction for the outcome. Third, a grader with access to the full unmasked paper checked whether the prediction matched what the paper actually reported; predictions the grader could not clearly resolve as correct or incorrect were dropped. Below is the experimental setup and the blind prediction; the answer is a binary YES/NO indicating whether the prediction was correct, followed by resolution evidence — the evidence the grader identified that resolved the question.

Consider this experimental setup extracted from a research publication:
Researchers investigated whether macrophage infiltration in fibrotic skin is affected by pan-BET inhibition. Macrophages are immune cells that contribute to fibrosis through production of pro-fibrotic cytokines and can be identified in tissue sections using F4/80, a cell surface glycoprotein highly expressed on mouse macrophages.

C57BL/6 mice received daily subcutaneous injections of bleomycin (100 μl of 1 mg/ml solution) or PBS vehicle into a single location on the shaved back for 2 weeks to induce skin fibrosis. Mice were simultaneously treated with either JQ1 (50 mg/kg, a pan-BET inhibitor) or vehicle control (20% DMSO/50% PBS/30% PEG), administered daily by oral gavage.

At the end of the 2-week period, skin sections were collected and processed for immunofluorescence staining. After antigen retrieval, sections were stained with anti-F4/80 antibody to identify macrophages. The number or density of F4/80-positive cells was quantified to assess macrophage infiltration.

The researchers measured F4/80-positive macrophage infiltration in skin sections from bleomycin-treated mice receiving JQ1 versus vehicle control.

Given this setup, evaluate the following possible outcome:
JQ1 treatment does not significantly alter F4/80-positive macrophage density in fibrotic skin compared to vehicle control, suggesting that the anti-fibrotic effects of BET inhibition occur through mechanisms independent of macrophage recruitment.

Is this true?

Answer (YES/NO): YES